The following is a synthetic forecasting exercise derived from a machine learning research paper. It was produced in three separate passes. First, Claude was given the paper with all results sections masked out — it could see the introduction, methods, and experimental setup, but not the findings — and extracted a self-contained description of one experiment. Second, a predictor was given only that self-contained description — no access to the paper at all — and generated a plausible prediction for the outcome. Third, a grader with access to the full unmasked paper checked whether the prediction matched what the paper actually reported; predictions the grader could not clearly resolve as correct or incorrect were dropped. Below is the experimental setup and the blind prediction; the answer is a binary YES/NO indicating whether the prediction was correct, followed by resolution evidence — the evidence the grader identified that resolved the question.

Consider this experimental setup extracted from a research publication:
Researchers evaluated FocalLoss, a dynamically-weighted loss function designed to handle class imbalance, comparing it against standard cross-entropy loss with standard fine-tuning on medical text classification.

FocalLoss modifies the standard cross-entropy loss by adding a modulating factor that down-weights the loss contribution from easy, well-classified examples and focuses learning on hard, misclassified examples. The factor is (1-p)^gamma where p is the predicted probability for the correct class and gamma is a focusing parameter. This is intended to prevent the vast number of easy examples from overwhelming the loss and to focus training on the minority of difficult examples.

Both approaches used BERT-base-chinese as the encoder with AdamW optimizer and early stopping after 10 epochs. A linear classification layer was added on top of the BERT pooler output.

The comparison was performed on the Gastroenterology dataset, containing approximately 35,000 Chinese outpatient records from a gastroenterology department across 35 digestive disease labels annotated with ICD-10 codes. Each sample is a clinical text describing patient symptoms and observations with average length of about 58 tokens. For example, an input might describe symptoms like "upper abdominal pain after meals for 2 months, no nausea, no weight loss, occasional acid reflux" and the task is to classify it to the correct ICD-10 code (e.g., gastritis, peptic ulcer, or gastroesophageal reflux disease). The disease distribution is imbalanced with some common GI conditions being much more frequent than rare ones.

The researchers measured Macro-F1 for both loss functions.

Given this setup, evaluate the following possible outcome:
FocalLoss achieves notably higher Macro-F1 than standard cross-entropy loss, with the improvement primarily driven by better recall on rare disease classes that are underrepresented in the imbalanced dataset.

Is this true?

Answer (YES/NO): NO